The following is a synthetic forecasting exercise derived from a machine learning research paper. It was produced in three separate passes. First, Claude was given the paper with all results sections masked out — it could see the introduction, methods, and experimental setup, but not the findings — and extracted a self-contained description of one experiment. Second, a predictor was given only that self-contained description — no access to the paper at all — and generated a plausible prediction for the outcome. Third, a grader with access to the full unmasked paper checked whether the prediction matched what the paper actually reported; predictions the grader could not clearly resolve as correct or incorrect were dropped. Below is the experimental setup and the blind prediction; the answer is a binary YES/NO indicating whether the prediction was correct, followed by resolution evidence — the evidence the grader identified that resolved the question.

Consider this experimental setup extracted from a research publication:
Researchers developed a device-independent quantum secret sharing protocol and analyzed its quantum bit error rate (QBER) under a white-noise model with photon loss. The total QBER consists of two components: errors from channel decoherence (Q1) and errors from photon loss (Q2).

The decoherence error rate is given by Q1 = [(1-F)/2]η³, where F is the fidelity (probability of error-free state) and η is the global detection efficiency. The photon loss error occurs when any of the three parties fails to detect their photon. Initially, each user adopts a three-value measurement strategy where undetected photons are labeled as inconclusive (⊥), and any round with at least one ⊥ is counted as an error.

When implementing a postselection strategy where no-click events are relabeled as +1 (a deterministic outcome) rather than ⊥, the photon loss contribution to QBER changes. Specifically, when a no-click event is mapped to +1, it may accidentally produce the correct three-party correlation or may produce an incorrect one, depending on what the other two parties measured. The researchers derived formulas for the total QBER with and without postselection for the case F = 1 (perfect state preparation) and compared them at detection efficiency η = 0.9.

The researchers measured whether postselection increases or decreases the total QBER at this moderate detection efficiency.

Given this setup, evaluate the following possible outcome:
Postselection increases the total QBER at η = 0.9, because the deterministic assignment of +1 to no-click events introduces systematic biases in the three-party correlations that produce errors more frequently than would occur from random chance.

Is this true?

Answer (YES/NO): NO